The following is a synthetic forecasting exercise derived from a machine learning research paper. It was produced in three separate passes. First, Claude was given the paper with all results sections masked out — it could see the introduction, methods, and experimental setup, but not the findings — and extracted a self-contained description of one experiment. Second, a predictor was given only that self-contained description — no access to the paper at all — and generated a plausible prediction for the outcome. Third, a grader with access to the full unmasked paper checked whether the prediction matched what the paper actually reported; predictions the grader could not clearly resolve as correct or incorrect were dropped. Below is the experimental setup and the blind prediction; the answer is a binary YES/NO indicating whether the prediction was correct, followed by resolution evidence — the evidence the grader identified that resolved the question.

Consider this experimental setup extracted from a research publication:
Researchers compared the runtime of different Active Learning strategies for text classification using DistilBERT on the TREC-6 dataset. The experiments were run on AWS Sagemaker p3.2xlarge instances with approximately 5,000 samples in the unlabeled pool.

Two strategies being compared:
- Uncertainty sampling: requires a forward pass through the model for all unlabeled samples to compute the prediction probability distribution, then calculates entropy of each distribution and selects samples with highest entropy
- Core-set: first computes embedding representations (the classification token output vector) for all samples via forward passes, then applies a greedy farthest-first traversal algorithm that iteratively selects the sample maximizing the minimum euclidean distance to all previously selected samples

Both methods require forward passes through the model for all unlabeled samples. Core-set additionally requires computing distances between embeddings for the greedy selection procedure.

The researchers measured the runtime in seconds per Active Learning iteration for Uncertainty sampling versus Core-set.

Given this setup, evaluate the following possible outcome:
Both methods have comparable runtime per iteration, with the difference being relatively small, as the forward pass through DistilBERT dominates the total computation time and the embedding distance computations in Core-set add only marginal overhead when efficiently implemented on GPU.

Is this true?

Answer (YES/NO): YES